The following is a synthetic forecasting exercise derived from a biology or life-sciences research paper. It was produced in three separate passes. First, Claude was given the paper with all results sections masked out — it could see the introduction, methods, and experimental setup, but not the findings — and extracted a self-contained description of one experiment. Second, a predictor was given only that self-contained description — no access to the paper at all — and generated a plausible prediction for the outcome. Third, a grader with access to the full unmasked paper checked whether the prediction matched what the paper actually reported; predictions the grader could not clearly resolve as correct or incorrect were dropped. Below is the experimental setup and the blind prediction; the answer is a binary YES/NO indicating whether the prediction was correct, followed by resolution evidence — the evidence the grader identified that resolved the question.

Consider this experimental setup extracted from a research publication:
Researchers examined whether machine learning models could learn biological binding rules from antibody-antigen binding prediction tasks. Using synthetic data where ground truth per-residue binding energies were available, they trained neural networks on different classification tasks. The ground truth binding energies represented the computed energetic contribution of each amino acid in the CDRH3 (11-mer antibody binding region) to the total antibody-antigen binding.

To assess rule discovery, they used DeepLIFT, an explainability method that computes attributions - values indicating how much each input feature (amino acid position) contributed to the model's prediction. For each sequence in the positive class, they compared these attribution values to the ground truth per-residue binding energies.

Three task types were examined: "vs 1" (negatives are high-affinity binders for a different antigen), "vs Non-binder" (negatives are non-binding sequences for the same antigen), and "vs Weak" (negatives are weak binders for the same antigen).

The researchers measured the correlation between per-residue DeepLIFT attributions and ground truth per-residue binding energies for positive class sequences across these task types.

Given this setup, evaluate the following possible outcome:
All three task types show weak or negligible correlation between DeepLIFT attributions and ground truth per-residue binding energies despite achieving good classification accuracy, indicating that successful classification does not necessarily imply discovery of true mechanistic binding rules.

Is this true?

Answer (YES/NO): NO